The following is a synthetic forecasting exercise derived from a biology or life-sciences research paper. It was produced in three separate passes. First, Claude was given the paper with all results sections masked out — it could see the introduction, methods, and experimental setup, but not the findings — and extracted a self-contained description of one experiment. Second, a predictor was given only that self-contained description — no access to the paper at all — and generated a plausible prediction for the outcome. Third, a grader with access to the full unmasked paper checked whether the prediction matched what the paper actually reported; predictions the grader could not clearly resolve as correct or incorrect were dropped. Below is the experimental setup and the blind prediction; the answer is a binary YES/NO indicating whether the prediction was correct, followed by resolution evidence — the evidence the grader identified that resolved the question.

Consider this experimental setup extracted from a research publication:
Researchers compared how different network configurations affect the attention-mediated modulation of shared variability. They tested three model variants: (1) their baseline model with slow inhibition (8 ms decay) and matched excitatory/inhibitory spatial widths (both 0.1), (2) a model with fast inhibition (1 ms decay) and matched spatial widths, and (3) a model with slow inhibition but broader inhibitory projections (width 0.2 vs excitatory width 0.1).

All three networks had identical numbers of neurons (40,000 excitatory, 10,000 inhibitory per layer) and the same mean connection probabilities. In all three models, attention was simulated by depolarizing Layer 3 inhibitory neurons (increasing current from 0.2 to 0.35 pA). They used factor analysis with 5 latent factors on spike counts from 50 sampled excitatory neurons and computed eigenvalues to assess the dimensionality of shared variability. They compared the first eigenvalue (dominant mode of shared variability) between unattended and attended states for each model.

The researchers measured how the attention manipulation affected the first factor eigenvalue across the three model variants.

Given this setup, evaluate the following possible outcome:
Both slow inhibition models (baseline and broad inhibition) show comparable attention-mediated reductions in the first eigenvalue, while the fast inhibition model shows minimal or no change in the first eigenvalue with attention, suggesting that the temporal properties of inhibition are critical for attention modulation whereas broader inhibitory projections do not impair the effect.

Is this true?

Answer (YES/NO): NO